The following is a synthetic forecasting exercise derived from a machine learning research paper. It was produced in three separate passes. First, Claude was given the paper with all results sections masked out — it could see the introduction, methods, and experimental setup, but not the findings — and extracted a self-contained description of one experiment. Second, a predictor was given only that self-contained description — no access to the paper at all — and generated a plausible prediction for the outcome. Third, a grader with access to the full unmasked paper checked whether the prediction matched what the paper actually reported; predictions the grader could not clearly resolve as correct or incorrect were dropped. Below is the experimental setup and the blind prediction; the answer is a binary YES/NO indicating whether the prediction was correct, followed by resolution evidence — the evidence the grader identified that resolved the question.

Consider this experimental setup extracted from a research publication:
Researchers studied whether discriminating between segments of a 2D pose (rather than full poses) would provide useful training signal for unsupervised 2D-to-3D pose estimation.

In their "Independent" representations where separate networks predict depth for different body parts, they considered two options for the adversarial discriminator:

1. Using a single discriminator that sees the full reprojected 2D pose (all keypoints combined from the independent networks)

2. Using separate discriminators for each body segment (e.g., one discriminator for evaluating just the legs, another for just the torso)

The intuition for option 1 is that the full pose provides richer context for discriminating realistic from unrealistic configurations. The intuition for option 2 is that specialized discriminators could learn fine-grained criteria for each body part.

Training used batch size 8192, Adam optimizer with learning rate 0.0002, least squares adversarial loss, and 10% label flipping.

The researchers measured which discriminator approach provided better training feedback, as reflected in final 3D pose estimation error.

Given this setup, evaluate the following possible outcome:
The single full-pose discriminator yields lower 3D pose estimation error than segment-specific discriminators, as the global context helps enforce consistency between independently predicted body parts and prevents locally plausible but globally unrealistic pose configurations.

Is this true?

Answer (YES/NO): YES